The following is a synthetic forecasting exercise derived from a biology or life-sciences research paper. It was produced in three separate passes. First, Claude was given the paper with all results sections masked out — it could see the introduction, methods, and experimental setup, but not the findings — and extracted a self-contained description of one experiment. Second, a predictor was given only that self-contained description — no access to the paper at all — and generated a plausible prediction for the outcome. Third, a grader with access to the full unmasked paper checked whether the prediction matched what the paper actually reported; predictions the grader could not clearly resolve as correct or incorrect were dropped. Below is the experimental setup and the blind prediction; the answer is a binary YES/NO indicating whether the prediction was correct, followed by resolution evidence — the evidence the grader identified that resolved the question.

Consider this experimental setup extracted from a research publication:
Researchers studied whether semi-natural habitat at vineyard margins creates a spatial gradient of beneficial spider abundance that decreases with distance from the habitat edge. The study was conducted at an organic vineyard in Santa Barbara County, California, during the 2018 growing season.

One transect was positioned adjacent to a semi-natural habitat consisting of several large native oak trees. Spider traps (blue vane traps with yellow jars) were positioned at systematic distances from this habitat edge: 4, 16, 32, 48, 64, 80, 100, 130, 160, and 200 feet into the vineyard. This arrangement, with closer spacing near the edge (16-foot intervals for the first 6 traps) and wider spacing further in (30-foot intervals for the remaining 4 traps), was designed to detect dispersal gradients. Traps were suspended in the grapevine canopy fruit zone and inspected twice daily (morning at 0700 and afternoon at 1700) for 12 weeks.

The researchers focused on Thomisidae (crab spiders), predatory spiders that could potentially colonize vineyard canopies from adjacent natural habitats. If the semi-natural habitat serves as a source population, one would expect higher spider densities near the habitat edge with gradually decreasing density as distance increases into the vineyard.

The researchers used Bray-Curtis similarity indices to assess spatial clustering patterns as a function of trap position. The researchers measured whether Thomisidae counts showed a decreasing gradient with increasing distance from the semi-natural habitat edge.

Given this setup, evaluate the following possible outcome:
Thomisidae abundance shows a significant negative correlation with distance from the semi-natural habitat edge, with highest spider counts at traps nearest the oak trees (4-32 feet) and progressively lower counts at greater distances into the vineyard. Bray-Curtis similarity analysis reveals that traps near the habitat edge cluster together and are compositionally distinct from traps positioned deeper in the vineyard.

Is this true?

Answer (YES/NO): NO